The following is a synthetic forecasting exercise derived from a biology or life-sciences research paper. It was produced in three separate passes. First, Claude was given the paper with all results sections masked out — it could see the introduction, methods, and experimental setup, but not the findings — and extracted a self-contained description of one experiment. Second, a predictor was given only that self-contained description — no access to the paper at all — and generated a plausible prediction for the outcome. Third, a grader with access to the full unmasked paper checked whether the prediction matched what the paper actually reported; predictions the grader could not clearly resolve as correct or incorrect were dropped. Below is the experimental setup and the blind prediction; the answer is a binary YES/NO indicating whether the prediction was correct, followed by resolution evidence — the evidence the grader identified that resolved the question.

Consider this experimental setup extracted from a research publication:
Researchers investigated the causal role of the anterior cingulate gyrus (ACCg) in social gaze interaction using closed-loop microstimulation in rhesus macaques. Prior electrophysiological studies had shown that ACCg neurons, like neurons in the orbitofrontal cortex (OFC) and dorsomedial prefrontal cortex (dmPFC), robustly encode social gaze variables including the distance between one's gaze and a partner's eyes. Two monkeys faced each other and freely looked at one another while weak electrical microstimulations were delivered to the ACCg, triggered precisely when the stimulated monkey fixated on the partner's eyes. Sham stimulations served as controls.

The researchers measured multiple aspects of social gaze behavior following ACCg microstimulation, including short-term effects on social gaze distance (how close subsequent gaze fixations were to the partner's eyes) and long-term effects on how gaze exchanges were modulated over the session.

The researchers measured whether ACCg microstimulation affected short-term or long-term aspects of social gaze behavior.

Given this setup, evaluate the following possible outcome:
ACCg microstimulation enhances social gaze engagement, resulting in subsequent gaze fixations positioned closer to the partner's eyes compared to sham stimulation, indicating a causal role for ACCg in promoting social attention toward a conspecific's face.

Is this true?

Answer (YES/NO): NO